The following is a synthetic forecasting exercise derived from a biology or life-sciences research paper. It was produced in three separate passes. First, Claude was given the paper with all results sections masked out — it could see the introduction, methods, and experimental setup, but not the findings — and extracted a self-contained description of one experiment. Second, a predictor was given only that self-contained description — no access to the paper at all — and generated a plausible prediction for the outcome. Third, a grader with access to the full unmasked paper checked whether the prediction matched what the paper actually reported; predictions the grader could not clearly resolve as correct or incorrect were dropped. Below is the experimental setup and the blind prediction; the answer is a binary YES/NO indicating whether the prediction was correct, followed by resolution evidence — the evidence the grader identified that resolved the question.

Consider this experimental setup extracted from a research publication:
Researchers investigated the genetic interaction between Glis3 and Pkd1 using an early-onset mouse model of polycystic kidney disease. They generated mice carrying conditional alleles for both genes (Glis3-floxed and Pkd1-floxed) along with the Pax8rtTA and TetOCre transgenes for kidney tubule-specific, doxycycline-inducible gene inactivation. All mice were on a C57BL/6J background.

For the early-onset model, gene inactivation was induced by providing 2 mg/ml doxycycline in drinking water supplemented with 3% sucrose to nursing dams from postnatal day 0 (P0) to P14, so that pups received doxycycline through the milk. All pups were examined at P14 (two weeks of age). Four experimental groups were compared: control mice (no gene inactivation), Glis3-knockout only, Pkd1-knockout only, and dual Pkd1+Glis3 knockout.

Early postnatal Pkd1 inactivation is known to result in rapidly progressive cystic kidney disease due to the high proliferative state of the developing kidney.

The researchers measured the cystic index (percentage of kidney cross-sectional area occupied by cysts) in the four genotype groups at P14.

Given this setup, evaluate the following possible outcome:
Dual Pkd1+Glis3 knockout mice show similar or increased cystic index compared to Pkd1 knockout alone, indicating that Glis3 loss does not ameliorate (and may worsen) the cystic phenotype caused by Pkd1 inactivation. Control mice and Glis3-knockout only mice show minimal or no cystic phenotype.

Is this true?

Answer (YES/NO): YES